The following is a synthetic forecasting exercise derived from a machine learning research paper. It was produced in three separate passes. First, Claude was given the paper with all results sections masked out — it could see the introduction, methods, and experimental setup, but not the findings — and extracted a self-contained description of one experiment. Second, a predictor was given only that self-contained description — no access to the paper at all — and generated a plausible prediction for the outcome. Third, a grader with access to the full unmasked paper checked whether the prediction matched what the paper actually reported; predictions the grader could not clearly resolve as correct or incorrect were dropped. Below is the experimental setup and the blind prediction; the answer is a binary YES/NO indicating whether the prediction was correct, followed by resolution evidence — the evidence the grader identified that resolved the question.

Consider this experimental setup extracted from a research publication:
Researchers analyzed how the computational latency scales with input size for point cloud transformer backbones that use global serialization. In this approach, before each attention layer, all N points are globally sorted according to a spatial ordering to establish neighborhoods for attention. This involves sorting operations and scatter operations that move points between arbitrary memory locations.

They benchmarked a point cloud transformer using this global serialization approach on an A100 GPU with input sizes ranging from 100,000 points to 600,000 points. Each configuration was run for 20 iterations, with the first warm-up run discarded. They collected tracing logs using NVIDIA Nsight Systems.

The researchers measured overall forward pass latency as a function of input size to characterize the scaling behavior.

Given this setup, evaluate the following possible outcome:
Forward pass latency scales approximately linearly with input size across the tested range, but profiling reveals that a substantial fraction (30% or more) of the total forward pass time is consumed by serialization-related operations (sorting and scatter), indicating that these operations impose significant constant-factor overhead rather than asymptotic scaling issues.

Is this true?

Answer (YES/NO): NO